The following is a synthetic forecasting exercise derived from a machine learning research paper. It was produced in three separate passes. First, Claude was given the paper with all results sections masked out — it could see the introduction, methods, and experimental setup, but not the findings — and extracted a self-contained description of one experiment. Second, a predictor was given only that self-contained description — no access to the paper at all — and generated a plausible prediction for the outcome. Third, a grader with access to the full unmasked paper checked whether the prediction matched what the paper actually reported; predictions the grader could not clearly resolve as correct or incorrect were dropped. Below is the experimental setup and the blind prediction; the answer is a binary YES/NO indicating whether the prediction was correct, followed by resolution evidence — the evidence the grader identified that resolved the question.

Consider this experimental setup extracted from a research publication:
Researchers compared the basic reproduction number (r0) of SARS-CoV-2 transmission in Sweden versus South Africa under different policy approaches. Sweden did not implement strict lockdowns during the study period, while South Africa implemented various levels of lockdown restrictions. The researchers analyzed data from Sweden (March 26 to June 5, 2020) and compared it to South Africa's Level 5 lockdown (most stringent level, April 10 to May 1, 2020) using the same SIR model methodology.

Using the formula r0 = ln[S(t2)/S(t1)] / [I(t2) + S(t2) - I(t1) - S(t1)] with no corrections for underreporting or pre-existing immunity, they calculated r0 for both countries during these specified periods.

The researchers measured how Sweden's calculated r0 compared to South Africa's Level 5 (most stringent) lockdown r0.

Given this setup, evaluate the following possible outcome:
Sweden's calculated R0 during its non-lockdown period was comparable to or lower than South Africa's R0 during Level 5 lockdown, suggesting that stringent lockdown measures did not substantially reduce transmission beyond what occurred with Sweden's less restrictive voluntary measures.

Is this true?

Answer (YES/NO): NO